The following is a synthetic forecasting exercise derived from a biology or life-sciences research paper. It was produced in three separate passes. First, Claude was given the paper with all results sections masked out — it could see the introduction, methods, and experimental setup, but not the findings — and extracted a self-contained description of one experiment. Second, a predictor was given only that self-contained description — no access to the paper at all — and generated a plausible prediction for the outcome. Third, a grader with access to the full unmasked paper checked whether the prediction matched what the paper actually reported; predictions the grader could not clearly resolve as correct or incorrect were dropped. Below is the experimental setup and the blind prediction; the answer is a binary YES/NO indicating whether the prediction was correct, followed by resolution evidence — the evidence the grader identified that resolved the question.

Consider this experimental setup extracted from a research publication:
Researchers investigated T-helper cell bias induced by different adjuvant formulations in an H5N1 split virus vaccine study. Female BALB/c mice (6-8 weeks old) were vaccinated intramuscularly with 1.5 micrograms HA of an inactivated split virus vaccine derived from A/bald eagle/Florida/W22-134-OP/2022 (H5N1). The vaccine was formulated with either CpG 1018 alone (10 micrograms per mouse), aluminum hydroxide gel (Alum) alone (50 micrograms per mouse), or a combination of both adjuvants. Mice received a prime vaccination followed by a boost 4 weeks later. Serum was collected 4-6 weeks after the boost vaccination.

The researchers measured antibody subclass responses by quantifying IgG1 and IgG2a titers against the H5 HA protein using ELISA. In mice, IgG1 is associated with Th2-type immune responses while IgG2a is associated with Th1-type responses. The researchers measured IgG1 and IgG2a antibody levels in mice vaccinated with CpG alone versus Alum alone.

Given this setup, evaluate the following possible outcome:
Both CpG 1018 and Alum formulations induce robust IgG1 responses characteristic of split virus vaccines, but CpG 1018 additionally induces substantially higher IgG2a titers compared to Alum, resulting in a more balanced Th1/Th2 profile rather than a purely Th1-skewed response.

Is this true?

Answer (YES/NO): NO